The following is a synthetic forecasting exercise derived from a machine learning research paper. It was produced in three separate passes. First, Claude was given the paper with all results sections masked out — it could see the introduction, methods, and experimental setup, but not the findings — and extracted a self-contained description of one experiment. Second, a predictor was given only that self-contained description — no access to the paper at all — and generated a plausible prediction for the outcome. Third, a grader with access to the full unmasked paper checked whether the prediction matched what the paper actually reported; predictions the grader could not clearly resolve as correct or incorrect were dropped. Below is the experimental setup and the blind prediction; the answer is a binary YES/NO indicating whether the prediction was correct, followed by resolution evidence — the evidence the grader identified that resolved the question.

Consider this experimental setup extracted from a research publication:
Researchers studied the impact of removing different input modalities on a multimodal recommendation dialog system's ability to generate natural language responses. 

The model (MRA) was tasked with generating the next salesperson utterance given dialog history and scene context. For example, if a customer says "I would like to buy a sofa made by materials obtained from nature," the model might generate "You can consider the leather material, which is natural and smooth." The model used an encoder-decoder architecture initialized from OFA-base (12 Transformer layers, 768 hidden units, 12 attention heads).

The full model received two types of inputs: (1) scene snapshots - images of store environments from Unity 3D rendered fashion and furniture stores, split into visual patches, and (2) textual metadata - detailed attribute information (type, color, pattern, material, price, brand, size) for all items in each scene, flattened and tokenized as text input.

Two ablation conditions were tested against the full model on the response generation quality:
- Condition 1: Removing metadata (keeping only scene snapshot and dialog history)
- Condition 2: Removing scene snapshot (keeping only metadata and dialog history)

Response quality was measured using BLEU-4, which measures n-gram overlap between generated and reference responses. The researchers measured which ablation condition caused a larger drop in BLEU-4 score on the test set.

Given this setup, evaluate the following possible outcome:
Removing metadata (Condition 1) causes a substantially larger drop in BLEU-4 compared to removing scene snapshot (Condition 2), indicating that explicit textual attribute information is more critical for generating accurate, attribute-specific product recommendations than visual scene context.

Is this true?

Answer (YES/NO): YES